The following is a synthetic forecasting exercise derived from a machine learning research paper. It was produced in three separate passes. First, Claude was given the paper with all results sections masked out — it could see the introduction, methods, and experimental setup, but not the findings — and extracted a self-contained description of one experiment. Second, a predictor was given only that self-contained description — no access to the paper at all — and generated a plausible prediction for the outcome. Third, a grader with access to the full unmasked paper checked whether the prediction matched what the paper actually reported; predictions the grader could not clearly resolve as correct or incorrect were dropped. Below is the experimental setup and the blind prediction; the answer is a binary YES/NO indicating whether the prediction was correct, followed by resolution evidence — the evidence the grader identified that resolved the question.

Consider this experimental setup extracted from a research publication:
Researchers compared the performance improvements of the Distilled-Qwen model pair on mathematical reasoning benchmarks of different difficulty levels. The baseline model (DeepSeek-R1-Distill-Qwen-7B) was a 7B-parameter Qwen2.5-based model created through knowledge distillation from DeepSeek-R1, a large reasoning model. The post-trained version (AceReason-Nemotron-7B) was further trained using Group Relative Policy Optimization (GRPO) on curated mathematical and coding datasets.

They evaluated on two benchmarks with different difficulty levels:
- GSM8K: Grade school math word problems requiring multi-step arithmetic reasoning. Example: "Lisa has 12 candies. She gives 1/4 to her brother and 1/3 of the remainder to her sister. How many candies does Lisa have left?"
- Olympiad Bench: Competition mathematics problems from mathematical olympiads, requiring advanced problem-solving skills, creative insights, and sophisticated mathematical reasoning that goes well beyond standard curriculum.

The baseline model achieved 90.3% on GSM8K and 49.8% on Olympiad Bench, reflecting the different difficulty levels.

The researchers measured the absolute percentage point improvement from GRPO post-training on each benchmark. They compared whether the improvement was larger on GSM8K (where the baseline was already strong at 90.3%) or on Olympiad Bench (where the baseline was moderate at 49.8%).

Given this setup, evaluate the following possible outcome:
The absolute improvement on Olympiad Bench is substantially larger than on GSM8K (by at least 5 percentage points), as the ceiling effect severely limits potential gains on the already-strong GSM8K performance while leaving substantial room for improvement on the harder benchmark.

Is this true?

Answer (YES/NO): YES